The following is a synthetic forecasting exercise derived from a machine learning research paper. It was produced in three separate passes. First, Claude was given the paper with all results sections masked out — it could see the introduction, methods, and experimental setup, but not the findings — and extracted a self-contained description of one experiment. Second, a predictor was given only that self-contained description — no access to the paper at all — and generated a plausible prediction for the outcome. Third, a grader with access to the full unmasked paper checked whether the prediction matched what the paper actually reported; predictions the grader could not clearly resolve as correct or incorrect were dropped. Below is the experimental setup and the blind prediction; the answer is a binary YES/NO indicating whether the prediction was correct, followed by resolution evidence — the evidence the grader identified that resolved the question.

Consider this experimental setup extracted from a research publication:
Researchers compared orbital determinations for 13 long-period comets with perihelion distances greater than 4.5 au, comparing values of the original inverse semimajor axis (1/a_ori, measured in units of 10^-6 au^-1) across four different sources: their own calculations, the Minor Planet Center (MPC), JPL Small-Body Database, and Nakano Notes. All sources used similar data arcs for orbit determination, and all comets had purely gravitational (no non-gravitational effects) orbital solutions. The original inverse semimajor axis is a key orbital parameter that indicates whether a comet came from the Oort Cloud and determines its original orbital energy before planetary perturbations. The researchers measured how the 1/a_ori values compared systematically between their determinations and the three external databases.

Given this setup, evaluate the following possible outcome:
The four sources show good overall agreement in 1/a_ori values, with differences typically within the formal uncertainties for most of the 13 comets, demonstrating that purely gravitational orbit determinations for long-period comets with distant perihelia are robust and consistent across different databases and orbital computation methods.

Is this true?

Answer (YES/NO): NO